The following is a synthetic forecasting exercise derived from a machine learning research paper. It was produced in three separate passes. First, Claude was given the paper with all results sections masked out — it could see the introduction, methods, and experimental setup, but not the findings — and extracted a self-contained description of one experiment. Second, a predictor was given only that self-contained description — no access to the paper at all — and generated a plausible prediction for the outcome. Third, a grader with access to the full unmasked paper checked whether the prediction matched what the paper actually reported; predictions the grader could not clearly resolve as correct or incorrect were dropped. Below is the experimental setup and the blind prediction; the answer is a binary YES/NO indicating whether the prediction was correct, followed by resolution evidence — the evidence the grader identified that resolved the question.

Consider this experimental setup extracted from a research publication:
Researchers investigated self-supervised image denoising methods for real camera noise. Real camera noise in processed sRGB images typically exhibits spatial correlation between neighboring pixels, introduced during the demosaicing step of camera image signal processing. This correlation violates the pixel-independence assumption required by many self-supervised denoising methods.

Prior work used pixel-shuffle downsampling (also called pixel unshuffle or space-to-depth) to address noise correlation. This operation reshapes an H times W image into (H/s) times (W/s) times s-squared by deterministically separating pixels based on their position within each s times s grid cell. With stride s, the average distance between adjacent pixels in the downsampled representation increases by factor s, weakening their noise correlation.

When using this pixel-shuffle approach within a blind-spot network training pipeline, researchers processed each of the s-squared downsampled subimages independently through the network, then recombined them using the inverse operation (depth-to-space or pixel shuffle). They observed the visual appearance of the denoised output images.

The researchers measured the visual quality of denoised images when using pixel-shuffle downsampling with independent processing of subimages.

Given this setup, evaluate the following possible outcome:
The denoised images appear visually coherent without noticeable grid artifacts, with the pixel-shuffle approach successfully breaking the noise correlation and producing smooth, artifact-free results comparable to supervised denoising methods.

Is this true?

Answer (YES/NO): NO